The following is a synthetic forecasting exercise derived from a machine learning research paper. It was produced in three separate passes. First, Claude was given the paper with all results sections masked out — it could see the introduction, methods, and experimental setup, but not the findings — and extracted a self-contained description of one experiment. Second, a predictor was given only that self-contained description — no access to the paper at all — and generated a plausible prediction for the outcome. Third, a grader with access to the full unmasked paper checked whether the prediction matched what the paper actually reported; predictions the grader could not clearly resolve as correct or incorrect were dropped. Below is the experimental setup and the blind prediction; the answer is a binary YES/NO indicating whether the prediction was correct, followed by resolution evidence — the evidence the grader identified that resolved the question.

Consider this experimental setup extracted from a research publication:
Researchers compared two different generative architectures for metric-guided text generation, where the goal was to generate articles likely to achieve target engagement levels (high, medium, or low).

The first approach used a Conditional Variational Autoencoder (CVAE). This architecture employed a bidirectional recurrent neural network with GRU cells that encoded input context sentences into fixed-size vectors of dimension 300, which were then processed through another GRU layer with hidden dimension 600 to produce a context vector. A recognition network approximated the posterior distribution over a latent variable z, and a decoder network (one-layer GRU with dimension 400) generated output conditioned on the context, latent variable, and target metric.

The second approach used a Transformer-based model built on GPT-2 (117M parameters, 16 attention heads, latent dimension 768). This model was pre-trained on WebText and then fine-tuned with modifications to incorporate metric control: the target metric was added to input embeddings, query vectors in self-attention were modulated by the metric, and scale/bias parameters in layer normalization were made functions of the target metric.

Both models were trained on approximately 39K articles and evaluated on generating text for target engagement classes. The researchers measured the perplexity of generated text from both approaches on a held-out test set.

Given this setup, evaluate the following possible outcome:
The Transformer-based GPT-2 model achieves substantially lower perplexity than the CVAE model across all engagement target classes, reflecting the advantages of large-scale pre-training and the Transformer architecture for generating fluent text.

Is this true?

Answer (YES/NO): YES